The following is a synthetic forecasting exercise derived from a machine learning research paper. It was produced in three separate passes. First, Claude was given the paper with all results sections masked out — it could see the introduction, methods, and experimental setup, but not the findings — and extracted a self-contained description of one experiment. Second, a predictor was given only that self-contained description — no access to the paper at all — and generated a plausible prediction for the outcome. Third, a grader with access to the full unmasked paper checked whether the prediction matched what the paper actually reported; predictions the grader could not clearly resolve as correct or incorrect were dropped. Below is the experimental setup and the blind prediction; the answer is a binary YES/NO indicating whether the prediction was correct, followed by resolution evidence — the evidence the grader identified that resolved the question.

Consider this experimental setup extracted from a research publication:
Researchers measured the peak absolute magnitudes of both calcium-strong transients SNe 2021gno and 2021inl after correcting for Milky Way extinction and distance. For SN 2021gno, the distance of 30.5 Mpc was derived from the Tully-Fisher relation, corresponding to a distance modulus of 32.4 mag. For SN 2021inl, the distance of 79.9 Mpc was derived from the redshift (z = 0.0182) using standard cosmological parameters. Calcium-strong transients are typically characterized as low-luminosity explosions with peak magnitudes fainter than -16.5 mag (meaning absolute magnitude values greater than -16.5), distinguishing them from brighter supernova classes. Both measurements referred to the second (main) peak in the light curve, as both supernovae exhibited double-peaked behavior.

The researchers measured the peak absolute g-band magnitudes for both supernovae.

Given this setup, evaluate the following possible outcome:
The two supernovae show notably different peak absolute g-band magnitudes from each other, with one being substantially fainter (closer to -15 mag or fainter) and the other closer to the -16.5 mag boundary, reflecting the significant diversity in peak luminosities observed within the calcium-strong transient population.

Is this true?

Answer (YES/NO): NO